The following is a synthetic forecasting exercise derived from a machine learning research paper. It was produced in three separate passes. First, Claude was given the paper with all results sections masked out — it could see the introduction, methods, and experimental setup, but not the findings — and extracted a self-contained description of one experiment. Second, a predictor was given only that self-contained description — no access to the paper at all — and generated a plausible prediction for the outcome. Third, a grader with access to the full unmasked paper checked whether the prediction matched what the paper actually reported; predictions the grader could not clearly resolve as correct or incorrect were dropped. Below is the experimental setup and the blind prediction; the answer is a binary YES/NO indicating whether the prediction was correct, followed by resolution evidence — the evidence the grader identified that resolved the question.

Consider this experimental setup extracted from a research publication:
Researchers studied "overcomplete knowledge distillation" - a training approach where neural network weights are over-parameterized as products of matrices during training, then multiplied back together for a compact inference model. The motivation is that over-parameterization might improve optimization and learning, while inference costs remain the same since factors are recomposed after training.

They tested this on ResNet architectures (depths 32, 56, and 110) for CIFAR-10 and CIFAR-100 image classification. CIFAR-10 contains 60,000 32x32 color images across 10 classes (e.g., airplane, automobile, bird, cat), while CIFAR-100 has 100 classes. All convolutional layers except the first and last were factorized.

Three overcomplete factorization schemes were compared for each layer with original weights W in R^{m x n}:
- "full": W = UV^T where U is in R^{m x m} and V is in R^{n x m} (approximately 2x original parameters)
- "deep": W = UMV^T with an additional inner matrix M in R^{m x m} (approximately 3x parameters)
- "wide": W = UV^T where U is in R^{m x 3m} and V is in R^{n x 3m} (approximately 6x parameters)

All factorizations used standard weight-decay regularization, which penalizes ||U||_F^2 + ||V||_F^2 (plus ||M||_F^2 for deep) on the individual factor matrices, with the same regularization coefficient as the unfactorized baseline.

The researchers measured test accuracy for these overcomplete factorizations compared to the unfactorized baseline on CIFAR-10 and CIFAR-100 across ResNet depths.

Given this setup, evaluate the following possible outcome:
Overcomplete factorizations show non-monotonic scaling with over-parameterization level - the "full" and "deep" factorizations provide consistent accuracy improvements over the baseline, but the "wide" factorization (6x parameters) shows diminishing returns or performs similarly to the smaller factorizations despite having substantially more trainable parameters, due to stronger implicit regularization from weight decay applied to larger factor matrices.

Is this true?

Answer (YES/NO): NO